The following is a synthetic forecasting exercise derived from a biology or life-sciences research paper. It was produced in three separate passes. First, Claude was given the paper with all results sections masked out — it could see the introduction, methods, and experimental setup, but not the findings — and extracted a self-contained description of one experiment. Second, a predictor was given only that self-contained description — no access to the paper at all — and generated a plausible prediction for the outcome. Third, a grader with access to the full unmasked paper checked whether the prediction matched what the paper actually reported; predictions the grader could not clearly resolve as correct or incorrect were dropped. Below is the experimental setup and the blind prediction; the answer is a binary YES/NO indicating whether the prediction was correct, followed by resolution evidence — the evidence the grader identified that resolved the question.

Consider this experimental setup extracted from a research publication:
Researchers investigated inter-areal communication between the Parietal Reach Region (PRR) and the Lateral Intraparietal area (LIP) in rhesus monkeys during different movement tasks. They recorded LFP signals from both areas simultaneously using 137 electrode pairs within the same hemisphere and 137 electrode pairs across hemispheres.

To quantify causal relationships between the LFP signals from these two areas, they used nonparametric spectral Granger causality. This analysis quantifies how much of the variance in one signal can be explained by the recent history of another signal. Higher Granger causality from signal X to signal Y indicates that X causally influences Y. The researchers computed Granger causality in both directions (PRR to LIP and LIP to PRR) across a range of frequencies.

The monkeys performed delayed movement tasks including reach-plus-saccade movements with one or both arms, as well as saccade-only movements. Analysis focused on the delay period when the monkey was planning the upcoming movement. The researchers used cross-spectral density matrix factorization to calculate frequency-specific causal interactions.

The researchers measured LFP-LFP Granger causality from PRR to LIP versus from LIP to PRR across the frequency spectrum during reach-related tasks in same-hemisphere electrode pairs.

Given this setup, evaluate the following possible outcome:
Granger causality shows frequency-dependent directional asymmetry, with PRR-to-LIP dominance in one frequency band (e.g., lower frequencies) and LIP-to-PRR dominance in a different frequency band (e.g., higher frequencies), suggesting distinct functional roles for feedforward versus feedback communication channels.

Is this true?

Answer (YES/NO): NO